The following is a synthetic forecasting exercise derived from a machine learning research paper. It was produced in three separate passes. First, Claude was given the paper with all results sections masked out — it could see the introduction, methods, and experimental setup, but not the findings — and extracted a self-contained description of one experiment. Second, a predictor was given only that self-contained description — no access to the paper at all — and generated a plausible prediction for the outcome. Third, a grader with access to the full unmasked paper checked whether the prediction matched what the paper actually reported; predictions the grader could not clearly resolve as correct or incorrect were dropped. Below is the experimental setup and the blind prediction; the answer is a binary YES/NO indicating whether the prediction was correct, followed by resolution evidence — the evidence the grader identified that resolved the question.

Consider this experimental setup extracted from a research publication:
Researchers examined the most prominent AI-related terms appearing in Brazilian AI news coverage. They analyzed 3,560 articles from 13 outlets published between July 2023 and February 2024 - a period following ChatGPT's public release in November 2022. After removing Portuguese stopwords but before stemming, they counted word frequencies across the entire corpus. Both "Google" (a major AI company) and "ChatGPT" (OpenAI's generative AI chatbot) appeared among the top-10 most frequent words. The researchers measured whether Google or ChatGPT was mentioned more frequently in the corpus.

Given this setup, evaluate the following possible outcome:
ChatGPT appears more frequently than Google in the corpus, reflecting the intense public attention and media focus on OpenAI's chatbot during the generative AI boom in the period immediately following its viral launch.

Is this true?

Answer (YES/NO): NO